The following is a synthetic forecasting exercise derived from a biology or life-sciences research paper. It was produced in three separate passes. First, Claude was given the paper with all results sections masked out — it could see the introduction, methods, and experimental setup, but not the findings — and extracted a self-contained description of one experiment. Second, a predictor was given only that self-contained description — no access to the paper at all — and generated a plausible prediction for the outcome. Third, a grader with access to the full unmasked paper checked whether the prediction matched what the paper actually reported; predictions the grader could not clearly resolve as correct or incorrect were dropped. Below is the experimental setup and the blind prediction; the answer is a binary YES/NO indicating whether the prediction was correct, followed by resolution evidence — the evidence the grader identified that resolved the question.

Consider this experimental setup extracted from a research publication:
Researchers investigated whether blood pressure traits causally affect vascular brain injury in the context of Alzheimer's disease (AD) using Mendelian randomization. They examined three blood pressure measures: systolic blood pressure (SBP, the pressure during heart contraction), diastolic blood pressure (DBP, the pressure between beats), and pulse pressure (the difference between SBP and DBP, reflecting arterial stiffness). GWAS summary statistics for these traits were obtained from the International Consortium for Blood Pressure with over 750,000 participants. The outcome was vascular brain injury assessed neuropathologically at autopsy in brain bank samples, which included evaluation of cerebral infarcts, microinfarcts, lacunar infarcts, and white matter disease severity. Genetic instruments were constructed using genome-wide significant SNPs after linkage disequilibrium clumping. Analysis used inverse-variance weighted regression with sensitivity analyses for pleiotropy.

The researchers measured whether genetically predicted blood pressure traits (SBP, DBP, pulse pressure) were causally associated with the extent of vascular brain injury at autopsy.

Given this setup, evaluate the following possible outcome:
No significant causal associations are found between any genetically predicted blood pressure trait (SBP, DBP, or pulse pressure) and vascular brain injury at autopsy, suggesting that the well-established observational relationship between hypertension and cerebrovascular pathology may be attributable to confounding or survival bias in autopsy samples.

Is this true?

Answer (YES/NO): NO